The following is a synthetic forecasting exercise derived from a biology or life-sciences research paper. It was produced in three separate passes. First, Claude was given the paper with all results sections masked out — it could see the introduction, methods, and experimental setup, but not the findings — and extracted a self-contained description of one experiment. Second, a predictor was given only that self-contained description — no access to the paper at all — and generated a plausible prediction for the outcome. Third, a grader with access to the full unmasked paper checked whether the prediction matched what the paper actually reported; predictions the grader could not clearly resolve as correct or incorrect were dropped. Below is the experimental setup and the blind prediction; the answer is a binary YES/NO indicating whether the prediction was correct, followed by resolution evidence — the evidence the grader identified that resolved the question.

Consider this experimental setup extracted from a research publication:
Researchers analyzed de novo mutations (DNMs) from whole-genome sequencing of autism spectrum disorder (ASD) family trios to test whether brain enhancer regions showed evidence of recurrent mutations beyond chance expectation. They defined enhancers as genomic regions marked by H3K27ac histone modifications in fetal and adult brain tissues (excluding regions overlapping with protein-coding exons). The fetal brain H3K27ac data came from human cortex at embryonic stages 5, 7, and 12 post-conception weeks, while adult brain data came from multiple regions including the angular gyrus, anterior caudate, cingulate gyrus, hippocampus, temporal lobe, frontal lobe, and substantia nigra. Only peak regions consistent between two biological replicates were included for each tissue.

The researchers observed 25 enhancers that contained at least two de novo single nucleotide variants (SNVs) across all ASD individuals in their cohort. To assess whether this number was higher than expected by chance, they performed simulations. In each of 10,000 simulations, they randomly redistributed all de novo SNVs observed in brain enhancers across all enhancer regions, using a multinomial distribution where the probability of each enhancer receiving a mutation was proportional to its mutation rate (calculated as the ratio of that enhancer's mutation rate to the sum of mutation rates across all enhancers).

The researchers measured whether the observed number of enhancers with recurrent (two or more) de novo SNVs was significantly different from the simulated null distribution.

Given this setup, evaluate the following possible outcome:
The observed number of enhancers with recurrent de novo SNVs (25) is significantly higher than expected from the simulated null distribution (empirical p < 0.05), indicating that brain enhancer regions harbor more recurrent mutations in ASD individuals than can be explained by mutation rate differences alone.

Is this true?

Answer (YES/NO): YES